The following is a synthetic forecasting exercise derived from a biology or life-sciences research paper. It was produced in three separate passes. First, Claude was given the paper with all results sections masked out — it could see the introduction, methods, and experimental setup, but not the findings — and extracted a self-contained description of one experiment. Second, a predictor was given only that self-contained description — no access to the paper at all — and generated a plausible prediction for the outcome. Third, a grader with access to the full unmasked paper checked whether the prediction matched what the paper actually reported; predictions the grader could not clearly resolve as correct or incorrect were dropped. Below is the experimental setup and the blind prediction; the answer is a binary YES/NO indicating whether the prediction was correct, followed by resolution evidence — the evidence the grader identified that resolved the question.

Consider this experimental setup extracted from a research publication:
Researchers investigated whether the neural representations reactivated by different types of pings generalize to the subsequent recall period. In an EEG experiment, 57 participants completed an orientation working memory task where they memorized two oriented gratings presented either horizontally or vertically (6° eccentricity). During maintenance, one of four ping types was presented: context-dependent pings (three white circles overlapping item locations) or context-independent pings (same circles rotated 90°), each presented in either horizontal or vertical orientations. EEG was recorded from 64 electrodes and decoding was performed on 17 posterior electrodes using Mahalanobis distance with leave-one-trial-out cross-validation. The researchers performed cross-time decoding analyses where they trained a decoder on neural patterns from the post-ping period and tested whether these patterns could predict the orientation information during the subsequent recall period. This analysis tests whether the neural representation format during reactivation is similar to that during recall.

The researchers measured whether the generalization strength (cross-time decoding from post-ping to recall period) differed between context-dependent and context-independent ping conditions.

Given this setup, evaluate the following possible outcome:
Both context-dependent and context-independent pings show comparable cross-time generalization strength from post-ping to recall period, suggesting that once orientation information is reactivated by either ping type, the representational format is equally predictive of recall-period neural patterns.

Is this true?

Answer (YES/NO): NO